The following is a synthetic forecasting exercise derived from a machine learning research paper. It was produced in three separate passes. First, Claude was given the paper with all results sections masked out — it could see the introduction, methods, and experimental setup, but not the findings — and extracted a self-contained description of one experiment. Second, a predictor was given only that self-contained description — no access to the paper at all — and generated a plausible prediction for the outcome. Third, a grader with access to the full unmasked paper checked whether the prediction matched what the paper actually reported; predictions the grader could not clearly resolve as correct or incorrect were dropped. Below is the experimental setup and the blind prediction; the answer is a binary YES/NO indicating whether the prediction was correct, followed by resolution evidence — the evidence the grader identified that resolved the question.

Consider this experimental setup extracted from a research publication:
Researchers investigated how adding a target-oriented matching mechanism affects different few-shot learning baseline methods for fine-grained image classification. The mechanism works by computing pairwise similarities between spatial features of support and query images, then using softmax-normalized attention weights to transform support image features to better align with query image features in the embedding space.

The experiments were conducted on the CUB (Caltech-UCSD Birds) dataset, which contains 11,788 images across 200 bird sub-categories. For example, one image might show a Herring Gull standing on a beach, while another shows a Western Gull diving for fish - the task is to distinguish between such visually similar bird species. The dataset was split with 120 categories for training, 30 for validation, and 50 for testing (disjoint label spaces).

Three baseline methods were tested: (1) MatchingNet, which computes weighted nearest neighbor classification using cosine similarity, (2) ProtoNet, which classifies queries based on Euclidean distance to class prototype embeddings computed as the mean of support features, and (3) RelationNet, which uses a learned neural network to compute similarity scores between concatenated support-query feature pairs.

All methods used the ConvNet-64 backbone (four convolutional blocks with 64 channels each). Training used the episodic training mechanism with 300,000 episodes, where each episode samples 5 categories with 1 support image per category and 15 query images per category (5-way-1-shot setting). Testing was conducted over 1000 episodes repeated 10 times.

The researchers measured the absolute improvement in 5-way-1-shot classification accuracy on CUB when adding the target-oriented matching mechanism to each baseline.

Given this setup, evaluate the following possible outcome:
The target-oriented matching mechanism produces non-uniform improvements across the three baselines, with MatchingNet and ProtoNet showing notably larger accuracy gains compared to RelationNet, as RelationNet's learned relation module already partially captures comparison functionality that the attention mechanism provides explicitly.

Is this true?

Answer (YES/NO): NO